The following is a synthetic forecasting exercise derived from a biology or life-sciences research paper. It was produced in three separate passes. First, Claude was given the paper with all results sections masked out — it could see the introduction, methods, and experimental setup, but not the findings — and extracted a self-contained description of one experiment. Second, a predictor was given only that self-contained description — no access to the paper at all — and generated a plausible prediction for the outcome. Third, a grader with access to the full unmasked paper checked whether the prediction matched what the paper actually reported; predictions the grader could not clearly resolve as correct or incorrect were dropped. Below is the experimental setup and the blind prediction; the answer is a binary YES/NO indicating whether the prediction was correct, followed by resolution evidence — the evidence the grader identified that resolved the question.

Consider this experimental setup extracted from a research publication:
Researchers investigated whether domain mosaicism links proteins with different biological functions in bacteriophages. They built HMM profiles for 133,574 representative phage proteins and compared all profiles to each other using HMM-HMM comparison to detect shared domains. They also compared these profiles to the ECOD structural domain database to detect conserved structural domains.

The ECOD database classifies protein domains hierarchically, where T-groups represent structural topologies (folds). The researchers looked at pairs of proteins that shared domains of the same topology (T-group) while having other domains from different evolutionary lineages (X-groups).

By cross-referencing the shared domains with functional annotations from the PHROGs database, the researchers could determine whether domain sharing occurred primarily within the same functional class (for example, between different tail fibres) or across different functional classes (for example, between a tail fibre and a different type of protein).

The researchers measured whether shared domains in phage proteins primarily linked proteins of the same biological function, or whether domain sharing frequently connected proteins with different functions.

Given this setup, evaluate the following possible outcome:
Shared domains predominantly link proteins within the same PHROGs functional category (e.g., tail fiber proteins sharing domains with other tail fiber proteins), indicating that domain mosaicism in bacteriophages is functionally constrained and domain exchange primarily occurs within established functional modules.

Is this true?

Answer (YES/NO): NO